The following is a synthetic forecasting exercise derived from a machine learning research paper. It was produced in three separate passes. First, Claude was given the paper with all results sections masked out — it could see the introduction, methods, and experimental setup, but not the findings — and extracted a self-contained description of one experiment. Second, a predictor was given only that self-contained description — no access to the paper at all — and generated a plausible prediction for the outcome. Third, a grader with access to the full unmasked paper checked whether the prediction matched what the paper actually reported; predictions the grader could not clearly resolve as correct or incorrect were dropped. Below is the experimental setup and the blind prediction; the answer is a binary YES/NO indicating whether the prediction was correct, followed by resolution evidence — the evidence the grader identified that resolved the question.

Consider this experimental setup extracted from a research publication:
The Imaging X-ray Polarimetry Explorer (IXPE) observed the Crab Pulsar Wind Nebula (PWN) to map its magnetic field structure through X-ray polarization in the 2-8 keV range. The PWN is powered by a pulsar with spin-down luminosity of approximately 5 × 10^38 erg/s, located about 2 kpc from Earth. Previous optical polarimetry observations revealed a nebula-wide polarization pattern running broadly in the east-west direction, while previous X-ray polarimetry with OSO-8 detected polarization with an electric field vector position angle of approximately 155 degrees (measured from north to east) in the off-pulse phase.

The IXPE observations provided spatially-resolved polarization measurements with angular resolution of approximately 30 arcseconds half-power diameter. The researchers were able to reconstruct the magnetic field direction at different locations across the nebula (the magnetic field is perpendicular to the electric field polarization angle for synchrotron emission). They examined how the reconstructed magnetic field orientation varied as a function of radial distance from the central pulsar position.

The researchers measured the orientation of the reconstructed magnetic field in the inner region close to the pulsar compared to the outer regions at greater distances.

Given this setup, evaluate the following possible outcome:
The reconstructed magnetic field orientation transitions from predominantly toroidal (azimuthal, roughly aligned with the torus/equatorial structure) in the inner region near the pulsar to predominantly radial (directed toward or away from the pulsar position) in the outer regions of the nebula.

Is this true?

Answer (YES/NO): NO